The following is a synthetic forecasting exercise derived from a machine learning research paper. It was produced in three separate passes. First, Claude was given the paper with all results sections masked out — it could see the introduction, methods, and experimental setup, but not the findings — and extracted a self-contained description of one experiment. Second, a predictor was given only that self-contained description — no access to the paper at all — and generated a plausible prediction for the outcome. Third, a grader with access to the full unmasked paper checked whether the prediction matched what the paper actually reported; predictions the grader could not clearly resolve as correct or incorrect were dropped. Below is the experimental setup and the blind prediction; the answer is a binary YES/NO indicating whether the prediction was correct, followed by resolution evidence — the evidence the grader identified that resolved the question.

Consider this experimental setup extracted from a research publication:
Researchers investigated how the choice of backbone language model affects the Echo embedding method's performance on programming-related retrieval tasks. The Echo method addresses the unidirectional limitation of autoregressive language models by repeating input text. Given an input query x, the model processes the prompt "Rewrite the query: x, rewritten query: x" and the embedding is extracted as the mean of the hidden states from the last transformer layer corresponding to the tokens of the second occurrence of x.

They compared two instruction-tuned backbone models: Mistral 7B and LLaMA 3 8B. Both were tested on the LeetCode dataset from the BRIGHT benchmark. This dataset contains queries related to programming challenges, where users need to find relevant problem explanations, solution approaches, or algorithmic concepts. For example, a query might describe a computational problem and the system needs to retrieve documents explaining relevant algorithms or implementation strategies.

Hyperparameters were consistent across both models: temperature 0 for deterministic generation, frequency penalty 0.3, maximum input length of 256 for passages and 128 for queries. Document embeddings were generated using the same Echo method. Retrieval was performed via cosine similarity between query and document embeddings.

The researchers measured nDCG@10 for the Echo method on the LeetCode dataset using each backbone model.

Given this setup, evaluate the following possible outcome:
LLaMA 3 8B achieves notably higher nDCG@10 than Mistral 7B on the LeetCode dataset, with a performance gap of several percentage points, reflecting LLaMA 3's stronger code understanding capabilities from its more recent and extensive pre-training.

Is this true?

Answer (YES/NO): NO